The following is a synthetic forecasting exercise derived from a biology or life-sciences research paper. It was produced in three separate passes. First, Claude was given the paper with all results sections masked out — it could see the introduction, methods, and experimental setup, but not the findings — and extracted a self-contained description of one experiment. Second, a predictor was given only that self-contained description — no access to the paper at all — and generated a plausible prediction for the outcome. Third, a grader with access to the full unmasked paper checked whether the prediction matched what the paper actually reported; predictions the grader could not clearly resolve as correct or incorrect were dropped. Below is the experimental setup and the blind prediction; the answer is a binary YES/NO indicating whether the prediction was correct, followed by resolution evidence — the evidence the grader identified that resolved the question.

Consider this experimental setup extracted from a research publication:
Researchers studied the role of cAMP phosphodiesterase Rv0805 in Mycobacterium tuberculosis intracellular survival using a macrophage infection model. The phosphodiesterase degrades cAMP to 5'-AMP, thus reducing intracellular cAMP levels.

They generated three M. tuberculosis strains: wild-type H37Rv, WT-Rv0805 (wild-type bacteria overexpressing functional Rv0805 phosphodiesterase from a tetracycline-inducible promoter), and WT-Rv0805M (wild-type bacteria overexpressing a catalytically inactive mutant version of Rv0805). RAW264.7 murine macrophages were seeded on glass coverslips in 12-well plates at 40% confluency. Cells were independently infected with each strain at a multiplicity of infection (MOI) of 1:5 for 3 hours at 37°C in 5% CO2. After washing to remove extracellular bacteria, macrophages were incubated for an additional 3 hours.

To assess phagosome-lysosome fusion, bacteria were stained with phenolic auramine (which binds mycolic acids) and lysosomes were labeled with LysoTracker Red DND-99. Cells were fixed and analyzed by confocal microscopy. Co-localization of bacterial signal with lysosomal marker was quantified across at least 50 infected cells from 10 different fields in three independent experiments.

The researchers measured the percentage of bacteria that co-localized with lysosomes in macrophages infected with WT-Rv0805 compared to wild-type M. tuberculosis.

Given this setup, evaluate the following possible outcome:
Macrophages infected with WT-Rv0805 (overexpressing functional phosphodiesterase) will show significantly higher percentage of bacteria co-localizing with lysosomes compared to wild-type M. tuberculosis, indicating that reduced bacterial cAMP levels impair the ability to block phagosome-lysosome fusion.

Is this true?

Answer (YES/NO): YES